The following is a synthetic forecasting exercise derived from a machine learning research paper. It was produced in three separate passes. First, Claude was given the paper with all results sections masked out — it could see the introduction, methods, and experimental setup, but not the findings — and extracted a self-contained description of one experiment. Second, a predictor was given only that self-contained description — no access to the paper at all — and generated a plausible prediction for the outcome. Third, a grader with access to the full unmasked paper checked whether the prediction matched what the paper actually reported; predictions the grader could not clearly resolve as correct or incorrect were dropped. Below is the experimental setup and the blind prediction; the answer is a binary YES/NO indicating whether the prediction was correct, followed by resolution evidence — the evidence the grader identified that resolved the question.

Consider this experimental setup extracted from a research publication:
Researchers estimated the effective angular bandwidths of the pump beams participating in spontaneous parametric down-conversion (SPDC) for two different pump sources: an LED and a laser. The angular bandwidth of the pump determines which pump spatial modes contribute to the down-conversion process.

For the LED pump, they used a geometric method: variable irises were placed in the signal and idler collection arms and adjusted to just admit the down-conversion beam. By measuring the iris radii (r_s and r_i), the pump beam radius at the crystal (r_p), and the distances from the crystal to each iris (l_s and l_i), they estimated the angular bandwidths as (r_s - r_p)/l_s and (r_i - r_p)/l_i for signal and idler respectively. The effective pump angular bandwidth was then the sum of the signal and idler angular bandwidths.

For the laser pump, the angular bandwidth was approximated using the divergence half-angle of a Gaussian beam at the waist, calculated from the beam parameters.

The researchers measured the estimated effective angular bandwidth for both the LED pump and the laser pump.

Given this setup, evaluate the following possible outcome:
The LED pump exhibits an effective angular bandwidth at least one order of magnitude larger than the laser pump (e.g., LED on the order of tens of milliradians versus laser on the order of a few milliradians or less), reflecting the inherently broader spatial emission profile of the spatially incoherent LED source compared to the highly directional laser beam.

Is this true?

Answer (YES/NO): NO